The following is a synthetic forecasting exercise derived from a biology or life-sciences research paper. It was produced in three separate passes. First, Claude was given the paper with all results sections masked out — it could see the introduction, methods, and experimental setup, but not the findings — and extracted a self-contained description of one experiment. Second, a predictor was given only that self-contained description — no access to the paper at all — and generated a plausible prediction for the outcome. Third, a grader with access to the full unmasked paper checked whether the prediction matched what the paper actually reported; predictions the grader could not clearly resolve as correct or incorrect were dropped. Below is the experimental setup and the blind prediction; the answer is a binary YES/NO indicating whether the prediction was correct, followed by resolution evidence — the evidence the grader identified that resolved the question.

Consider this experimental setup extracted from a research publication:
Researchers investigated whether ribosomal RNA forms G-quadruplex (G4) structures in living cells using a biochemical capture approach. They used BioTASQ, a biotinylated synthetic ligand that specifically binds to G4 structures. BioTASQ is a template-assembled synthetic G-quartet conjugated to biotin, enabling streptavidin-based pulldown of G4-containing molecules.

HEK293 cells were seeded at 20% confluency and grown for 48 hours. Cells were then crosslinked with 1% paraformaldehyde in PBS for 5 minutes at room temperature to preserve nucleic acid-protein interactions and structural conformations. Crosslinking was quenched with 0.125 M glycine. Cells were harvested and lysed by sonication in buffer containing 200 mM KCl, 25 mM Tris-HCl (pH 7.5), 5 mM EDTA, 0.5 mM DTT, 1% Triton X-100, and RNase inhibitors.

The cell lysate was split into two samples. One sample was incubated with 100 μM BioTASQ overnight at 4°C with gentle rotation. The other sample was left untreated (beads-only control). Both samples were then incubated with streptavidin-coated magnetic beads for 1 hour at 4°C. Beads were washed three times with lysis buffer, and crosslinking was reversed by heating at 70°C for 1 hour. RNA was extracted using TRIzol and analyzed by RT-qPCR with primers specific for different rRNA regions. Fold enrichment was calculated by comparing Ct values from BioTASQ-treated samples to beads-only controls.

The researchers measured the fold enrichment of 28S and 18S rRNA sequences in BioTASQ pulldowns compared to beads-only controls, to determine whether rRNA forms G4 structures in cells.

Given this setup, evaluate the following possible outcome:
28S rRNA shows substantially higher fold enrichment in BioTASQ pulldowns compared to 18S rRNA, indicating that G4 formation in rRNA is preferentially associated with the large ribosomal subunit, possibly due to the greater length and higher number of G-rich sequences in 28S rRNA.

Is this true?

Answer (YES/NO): YES